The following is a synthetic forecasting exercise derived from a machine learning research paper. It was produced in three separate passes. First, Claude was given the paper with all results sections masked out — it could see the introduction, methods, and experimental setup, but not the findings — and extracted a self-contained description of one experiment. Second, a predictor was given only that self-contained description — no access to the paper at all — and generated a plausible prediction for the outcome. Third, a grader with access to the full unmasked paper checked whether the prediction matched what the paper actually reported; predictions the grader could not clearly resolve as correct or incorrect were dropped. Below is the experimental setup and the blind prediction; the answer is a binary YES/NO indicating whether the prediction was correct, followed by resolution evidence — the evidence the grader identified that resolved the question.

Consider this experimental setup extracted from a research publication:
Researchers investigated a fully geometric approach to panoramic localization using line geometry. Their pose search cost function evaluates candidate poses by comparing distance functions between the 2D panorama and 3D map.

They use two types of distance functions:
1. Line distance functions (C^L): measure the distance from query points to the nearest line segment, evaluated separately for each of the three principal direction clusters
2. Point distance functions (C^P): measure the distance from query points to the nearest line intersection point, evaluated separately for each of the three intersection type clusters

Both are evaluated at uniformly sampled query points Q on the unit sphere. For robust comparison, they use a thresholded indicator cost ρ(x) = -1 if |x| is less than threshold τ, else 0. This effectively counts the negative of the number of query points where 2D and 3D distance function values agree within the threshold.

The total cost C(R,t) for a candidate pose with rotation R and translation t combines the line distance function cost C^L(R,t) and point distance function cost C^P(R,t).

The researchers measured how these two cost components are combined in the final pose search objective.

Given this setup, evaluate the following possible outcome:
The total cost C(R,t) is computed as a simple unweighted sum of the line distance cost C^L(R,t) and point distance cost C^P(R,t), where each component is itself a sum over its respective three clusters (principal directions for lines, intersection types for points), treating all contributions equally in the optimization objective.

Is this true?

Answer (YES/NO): YES